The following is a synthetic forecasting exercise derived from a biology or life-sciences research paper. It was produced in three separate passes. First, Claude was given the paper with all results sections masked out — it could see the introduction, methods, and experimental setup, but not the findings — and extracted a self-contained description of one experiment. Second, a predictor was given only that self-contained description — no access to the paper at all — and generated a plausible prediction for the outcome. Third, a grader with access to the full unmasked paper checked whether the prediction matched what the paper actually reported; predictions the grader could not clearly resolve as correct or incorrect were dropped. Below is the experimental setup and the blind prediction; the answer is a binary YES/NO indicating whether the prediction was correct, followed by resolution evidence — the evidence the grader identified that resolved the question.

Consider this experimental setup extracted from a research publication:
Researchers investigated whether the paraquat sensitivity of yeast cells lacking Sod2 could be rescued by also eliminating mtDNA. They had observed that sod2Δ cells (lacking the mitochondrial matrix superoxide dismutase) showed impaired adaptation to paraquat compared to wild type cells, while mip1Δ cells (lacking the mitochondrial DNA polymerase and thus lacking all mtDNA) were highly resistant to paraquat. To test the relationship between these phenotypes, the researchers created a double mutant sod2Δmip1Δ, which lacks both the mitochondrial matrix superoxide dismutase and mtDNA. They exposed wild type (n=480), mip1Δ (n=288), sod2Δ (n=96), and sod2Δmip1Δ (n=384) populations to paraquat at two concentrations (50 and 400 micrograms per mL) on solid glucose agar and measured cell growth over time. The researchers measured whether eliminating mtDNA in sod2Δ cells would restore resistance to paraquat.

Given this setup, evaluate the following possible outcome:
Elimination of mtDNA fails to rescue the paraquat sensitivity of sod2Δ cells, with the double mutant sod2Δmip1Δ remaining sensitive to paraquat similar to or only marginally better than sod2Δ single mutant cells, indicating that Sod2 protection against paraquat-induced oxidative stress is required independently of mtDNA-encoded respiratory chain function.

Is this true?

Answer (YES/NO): NO